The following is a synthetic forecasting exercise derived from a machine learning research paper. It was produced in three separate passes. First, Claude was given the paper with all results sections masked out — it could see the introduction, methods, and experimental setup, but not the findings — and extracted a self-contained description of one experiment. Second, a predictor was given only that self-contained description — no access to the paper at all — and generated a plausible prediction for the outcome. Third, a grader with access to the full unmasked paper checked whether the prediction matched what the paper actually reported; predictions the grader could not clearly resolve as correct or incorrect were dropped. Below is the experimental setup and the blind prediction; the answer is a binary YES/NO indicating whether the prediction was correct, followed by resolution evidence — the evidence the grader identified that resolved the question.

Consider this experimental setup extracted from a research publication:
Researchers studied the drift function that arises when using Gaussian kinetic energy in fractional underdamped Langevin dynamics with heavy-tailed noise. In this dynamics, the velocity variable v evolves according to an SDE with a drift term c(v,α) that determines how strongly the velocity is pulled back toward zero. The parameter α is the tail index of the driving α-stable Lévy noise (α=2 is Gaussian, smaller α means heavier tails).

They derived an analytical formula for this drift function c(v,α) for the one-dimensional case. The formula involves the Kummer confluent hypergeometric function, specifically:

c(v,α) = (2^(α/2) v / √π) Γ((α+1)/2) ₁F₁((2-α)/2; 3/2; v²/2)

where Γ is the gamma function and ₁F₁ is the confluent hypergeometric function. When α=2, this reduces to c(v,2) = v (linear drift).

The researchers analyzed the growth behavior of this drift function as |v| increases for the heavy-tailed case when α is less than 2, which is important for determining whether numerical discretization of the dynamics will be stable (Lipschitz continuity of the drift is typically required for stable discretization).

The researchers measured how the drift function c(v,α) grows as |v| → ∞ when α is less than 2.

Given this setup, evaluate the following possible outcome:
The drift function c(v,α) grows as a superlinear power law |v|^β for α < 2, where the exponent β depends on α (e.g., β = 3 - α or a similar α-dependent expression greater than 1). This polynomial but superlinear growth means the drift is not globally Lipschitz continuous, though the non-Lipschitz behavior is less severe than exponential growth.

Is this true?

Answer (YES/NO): NO